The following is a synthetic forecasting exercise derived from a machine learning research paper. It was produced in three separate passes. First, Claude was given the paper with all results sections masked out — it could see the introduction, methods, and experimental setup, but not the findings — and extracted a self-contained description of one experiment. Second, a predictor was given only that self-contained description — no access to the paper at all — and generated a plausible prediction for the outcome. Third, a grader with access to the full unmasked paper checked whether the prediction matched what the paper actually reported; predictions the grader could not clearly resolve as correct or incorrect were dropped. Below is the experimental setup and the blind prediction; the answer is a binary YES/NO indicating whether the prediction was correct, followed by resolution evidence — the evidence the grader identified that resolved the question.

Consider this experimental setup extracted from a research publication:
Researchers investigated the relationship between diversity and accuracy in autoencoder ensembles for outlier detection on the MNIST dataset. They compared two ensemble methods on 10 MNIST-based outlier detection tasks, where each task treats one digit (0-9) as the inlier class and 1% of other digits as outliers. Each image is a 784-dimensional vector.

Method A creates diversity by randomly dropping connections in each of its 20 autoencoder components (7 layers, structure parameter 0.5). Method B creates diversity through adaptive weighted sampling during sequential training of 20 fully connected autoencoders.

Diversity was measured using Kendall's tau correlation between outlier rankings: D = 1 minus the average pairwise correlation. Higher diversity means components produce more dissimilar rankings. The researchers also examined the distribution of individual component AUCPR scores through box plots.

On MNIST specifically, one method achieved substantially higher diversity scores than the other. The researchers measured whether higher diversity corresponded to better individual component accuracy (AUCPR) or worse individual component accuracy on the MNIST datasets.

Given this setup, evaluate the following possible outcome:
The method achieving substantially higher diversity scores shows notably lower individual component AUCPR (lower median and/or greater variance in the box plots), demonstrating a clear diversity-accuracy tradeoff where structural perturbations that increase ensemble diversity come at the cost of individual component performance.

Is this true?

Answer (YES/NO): YES